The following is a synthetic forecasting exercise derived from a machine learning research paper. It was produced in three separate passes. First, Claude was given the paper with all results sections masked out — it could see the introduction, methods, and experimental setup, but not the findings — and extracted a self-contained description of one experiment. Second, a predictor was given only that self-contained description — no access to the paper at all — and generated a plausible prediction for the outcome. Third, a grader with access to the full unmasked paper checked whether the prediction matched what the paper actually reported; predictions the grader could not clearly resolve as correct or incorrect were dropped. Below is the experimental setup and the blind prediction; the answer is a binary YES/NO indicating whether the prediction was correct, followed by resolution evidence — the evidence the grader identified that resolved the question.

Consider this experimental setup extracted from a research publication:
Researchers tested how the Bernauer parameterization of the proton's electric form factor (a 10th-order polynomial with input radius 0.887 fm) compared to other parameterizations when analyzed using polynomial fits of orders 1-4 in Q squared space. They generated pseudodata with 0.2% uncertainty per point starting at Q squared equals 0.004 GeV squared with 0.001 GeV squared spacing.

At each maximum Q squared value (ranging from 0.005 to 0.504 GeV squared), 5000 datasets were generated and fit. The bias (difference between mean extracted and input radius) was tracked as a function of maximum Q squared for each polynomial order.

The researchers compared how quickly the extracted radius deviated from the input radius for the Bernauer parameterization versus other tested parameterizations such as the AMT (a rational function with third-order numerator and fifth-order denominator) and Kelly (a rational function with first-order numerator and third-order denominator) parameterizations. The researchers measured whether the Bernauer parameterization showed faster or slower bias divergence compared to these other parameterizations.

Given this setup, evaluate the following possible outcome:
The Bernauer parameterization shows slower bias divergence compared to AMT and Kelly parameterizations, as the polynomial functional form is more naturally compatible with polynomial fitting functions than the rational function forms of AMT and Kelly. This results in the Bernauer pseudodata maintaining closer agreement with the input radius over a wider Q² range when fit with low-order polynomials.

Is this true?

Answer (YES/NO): NO